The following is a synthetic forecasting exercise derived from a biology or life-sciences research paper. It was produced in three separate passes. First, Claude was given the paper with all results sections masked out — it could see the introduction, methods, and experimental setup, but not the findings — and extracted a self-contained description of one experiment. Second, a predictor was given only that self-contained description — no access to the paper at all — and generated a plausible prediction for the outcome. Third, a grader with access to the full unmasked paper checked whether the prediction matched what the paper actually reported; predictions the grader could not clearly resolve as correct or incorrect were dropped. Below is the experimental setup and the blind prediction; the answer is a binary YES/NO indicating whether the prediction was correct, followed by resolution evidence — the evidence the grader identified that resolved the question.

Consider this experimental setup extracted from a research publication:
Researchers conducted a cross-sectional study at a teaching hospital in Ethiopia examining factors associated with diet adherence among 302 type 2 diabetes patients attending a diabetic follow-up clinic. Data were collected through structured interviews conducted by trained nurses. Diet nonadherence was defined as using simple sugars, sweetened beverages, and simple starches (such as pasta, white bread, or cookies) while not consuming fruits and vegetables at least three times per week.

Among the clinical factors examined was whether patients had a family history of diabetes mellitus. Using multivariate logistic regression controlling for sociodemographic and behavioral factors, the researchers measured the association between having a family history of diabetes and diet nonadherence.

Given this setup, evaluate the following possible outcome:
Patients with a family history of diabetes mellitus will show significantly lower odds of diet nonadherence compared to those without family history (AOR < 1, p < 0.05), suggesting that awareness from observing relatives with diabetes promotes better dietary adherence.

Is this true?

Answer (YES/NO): YES